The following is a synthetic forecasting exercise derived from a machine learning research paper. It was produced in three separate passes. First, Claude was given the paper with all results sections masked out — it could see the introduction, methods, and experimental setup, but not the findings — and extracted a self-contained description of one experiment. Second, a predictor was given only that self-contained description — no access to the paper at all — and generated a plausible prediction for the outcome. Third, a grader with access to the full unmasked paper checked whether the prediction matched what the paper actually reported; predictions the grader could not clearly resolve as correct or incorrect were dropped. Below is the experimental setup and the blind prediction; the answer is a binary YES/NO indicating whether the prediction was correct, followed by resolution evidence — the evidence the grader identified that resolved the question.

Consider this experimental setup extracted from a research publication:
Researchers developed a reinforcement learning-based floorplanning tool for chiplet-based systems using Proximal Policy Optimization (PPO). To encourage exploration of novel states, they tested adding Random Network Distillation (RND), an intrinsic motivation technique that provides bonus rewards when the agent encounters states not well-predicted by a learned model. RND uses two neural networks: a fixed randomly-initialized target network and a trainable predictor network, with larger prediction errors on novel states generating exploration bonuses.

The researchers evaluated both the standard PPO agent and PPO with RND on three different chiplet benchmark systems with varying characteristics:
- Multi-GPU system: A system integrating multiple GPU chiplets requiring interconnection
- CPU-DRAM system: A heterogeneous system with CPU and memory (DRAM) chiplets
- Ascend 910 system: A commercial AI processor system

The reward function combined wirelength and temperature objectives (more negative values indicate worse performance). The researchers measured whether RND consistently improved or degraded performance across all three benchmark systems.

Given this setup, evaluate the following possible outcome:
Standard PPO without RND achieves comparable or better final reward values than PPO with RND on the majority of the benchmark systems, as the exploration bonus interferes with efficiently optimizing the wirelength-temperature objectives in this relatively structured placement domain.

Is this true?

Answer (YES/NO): YES